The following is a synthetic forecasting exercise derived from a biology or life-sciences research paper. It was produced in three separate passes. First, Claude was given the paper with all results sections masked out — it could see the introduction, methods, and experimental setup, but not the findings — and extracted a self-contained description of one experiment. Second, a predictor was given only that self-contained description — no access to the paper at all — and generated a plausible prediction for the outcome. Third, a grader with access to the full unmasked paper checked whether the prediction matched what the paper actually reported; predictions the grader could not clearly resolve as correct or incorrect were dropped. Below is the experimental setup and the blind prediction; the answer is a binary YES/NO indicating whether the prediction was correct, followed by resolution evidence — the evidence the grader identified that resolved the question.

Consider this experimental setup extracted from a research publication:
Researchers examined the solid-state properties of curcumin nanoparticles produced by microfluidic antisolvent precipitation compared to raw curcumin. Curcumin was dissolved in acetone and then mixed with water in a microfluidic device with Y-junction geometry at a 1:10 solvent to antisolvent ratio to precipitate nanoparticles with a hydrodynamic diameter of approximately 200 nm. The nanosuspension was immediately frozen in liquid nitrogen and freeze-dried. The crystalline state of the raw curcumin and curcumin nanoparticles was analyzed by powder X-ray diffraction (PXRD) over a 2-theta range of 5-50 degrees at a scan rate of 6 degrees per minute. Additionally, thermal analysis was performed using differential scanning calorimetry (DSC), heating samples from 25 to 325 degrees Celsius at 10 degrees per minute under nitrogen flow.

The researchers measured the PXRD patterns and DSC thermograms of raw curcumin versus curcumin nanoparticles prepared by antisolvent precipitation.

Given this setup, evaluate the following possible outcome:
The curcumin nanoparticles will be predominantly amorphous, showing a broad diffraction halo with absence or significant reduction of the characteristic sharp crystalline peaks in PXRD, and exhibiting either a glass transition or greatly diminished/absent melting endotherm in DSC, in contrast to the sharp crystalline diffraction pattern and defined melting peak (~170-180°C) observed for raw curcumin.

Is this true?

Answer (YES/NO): YES